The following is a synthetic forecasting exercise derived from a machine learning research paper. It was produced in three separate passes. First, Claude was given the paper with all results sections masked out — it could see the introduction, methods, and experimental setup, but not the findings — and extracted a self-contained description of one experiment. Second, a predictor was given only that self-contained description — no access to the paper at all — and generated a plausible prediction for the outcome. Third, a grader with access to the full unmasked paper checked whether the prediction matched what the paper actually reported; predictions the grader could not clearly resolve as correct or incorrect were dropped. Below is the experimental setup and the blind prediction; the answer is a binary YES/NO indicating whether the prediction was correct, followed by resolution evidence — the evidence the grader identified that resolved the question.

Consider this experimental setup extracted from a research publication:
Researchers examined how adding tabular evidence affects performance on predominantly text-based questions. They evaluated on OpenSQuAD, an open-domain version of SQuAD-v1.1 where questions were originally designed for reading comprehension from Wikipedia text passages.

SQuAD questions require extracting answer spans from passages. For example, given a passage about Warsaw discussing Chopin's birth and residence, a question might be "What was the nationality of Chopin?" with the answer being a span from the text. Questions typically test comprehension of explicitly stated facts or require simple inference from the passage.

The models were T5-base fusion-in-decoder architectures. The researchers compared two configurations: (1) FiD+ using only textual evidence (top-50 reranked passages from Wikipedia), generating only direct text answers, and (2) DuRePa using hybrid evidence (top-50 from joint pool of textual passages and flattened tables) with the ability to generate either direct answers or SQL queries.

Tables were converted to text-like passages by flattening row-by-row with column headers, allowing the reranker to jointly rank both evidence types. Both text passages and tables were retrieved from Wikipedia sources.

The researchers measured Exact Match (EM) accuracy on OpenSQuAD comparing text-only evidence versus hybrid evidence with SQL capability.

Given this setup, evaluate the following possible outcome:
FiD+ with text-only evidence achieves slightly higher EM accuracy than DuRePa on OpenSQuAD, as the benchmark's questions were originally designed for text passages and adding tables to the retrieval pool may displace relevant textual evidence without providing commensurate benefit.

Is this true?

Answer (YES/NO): NO